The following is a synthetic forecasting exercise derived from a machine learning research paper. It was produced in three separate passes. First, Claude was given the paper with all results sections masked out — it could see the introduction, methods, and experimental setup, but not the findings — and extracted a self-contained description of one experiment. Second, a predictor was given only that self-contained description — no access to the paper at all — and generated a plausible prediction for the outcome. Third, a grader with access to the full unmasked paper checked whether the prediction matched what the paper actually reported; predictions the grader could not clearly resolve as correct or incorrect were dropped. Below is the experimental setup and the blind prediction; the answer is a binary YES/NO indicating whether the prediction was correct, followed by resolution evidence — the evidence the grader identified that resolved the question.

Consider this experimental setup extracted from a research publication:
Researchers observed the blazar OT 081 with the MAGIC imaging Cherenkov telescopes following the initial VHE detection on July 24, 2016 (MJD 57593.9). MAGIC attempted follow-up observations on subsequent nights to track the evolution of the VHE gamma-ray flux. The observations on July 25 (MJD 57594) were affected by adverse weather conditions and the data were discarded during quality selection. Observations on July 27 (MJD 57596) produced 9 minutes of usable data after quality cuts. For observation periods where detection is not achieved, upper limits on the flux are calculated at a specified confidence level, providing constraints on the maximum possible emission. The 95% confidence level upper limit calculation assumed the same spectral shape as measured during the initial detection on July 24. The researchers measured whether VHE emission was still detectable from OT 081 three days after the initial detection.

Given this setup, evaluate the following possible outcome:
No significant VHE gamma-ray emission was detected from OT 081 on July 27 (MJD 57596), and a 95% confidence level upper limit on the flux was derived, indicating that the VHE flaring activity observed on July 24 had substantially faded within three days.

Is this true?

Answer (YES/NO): YES